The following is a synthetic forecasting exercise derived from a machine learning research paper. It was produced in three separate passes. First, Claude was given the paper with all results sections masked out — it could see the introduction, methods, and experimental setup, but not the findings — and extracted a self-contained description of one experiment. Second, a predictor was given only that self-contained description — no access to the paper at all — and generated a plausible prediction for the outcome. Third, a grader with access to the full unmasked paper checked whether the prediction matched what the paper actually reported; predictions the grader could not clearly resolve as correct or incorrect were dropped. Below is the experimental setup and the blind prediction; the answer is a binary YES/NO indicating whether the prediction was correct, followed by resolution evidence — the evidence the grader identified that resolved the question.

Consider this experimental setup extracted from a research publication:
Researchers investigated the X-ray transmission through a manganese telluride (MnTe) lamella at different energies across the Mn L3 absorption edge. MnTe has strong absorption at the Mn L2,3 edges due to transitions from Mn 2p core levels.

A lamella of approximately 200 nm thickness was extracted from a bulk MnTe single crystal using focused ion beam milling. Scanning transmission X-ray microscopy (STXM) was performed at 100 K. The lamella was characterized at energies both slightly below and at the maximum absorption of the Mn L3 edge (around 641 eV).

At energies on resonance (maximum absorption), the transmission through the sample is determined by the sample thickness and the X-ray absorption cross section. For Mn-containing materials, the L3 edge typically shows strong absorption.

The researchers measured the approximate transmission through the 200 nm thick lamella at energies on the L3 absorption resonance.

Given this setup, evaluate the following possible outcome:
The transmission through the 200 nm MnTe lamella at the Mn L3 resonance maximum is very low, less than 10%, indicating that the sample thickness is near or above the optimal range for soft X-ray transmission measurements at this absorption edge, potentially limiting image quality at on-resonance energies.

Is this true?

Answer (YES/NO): NO